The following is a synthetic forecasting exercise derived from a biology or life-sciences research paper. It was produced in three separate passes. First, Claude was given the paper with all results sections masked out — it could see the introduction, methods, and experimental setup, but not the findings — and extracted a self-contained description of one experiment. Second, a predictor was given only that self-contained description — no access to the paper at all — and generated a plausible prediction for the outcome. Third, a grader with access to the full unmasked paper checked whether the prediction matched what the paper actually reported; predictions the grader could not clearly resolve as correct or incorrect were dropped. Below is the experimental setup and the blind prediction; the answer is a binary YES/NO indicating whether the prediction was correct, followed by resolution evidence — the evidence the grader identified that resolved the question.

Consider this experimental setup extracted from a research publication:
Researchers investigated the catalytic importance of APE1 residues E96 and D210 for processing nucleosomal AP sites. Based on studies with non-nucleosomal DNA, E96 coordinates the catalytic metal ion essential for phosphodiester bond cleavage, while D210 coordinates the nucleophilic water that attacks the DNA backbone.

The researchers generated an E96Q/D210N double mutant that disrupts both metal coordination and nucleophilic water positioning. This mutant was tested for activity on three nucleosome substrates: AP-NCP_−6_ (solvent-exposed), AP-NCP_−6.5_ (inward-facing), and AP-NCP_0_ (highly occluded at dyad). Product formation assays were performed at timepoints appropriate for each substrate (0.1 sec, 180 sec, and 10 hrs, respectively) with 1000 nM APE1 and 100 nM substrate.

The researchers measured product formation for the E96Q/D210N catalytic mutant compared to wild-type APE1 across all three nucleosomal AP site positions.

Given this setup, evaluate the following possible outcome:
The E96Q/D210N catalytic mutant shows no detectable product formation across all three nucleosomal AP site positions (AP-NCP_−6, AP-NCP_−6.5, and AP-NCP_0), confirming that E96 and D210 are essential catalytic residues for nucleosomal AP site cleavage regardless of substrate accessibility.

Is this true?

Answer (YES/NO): YES